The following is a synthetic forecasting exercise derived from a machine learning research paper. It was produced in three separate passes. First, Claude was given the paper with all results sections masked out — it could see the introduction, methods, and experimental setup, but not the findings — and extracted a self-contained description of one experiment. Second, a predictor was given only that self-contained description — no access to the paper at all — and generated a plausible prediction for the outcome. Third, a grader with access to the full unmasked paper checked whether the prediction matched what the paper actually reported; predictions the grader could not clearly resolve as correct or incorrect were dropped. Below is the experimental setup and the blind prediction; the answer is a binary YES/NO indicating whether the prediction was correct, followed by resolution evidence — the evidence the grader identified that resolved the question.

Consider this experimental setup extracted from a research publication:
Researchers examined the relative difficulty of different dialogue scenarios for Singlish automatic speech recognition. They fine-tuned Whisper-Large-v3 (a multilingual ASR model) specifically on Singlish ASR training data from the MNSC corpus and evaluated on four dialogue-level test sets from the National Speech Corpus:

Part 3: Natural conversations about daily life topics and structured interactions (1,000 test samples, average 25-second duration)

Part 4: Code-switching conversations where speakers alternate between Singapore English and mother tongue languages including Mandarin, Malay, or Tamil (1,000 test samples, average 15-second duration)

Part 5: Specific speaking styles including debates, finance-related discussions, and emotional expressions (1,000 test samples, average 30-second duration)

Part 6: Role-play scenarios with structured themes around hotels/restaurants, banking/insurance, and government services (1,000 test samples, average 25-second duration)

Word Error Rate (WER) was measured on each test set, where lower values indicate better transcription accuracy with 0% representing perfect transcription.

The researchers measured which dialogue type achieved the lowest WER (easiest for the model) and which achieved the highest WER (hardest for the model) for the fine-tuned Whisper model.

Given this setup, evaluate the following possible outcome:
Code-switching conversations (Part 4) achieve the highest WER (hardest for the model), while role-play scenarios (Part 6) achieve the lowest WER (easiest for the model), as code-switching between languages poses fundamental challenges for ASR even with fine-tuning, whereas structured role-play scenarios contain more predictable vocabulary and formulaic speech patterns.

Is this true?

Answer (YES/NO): NO